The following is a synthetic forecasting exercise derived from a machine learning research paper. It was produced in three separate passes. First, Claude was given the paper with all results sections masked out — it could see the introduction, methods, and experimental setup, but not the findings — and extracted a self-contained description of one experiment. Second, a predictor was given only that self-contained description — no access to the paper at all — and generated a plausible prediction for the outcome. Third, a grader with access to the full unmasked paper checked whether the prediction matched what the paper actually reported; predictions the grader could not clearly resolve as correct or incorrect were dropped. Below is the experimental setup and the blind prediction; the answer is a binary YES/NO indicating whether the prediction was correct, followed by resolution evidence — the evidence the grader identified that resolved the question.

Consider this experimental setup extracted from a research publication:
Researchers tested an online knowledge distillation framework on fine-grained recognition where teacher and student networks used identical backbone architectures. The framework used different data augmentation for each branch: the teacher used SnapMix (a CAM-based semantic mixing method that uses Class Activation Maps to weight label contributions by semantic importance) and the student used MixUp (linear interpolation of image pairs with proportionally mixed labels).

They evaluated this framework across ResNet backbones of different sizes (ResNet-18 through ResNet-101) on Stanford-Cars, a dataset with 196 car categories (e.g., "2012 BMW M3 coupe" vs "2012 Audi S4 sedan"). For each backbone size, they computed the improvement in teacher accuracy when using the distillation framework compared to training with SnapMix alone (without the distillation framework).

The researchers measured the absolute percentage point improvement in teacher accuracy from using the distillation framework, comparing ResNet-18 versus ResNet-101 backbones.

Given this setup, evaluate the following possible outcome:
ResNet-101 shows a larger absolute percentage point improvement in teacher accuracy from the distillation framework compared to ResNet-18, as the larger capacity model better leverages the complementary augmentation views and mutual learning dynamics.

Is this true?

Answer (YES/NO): YES